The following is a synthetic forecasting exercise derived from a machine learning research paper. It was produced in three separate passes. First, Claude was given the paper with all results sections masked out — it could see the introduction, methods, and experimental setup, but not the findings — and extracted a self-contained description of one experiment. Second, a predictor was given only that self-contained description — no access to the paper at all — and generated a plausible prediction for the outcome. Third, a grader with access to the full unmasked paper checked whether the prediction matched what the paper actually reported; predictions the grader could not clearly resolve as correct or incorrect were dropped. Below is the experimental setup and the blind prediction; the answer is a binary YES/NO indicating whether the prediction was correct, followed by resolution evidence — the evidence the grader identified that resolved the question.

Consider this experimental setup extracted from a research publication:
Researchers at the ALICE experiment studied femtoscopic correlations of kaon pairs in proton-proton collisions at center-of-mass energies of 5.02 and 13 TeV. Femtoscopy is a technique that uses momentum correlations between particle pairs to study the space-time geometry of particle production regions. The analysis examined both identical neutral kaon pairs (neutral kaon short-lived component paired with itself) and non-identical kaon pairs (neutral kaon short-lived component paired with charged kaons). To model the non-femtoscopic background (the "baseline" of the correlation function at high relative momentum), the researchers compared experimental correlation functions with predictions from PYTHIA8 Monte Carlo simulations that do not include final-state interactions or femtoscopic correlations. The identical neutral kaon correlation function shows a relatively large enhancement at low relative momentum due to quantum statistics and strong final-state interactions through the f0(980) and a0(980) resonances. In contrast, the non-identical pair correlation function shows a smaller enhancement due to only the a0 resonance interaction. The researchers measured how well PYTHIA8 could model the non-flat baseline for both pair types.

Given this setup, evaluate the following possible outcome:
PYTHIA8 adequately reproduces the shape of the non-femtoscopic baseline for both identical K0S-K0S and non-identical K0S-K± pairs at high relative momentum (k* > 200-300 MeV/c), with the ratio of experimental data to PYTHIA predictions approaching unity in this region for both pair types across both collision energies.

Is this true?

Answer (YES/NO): NO